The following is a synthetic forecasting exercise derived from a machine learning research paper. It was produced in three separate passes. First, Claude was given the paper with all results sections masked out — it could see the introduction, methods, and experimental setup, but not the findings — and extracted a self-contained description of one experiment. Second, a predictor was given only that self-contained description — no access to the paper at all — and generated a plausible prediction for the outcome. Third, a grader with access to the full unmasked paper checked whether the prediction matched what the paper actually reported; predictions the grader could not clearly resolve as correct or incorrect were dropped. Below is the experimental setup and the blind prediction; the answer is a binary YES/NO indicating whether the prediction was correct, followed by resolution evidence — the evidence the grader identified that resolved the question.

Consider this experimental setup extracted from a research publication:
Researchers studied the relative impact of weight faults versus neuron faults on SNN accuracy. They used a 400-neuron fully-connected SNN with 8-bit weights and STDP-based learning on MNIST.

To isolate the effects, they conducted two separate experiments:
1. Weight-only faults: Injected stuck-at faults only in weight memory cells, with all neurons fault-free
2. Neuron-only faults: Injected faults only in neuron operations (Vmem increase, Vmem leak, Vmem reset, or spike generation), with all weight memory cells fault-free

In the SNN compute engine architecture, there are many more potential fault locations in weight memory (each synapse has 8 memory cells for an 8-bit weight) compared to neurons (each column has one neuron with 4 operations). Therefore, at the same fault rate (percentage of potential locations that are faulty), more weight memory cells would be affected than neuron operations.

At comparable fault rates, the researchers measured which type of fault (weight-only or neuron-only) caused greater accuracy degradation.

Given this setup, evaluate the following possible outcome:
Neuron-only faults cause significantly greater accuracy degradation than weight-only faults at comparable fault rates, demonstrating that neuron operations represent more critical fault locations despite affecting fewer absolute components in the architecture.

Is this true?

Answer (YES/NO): YES